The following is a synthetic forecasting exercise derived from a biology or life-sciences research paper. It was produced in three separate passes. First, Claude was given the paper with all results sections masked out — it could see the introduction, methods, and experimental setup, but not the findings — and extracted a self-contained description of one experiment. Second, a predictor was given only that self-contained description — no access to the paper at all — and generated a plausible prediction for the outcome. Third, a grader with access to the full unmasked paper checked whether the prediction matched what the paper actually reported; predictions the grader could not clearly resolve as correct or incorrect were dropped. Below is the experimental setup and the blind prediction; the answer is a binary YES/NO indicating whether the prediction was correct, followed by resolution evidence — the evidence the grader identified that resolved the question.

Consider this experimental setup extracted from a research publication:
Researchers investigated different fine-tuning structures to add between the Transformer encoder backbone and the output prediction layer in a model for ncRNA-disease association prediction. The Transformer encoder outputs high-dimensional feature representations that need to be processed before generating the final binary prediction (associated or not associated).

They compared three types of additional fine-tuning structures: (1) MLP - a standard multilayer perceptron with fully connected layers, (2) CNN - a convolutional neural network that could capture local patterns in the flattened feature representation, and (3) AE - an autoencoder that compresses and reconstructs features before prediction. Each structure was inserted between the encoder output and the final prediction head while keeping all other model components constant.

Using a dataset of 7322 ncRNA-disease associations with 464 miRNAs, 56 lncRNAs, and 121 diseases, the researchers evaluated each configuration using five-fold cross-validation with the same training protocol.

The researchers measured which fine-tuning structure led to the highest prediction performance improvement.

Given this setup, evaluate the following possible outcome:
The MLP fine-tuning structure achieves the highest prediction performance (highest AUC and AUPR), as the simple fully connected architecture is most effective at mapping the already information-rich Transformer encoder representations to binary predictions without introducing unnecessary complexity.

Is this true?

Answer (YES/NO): YES